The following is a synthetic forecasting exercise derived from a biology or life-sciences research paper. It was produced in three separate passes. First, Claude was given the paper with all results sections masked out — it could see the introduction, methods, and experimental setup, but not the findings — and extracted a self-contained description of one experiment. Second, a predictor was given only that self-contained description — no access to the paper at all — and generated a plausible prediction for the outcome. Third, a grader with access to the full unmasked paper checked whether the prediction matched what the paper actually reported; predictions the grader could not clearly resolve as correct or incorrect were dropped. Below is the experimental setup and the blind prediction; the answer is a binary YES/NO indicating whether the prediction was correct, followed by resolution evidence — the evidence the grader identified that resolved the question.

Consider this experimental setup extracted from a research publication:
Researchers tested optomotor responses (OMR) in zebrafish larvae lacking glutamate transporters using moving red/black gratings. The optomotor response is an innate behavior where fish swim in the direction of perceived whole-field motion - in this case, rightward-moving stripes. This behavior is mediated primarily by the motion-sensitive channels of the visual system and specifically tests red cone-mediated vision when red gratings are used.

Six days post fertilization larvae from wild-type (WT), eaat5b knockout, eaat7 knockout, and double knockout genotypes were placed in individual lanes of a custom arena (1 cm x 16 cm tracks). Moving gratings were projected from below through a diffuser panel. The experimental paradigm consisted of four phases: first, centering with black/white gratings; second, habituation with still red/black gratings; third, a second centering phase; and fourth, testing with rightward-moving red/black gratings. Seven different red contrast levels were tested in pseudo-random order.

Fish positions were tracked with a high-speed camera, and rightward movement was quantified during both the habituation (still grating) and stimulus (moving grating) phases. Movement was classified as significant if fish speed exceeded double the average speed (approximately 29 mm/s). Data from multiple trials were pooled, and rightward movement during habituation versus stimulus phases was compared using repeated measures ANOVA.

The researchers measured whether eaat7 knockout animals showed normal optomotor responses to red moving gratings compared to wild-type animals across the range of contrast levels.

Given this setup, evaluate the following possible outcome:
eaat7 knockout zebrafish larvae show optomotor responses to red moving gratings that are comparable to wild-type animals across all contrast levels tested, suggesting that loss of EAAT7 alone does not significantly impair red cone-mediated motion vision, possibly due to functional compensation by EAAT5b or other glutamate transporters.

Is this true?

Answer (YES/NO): YES